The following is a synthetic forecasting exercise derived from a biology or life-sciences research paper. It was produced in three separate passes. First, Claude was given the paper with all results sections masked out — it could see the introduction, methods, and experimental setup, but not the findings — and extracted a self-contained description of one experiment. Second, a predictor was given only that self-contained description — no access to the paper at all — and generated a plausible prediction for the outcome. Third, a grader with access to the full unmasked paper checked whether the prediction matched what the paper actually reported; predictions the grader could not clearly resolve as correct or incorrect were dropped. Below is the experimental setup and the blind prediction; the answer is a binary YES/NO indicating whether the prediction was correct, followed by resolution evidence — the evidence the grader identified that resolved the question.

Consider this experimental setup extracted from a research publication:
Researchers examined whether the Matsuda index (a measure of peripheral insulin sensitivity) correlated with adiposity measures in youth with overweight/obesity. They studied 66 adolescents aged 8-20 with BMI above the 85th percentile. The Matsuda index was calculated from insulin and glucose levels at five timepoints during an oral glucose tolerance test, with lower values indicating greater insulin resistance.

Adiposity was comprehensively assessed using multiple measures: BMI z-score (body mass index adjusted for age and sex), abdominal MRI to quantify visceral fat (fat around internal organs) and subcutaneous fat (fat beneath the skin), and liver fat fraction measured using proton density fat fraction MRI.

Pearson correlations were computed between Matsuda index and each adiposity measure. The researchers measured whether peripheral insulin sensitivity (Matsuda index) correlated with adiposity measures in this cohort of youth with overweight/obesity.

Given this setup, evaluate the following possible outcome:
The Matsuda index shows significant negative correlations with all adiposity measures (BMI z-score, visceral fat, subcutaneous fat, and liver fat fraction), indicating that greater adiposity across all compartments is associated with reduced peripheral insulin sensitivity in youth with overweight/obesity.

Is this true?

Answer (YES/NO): NO